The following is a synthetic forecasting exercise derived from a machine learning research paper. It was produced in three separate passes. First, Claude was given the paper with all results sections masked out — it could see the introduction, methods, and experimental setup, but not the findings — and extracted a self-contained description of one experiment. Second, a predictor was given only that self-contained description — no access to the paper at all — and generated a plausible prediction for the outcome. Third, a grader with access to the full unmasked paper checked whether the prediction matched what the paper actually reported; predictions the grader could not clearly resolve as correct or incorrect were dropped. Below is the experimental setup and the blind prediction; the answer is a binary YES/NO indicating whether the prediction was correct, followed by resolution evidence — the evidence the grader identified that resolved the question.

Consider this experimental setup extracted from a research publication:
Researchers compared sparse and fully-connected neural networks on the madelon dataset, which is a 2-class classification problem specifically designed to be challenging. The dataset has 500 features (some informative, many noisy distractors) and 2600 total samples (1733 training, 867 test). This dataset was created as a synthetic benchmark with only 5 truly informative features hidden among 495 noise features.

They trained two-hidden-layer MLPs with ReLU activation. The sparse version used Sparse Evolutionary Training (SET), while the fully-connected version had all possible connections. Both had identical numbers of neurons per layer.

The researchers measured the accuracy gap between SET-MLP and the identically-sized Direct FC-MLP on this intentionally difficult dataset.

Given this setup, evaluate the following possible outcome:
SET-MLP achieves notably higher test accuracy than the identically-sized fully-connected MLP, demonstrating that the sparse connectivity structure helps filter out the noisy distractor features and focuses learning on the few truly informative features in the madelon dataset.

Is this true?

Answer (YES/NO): NO